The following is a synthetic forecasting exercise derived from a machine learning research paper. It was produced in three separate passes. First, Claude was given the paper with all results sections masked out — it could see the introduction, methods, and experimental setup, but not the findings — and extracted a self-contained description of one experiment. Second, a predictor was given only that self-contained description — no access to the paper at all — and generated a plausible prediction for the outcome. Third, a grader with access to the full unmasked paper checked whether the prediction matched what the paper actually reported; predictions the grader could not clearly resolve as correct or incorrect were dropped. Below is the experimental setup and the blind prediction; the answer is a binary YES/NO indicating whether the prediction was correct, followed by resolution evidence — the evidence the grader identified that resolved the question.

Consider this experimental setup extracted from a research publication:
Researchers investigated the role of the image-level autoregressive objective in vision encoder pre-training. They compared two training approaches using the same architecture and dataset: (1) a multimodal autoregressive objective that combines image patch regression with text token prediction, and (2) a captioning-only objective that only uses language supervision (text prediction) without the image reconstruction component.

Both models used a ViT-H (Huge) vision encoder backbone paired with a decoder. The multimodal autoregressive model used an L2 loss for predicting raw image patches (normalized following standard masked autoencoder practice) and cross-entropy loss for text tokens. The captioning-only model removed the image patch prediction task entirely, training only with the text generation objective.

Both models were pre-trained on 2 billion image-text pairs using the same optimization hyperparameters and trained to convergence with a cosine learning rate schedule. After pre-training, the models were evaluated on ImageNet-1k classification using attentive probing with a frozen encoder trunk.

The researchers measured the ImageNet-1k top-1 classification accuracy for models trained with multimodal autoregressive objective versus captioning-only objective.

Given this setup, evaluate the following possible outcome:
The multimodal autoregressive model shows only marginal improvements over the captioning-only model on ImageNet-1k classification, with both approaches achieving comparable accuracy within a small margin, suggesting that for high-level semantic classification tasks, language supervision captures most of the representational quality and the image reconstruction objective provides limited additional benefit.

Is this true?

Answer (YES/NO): NO